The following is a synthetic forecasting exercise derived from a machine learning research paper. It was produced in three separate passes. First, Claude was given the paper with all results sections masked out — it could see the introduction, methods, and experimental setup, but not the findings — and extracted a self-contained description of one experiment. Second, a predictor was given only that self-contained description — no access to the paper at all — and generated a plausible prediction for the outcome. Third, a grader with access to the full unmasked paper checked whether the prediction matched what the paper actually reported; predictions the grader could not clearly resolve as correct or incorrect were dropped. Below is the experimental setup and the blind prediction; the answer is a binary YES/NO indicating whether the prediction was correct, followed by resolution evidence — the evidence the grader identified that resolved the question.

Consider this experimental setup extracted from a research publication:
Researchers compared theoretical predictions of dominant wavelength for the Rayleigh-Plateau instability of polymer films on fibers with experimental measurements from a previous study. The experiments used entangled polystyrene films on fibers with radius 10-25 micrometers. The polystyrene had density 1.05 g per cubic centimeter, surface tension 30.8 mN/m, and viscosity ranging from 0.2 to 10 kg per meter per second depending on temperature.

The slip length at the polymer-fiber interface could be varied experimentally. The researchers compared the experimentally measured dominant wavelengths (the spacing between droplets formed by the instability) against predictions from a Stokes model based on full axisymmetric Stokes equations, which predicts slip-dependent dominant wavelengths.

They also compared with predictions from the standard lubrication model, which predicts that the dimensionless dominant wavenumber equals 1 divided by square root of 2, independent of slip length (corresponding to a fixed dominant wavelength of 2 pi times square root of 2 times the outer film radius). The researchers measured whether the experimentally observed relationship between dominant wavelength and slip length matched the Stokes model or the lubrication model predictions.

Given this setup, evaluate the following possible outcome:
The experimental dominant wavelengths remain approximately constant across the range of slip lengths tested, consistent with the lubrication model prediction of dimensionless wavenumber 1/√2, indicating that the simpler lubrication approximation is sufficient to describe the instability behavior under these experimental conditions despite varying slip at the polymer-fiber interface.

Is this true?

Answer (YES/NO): NO